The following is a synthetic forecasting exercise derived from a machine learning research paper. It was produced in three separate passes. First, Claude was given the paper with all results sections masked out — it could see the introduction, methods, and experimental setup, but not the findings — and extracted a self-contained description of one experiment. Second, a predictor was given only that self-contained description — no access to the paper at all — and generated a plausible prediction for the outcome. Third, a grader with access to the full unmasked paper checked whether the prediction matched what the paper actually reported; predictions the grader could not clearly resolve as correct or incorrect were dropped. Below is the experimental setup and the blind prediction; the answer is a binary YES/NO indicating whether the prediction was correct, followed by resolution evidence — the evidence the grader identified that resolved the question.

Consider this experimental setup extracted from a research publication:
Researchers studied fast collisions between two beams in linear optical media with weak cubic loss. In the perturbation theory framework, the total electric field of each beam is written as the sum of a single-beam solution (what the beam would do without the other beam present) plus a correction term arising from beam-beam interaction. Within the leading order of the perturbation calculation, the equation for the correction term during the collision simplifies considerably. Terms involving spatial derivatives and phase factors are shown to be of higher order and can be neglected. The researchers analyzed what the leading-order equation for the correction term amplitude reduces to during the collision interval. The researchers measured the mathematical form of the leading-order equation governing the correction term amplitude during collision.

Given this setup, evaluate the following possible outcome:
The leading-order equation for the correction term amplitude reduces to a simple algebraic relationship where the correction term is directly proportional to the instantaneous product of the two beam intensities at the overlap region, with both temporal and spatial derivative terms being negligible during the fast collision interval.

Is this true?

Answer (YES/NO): NO